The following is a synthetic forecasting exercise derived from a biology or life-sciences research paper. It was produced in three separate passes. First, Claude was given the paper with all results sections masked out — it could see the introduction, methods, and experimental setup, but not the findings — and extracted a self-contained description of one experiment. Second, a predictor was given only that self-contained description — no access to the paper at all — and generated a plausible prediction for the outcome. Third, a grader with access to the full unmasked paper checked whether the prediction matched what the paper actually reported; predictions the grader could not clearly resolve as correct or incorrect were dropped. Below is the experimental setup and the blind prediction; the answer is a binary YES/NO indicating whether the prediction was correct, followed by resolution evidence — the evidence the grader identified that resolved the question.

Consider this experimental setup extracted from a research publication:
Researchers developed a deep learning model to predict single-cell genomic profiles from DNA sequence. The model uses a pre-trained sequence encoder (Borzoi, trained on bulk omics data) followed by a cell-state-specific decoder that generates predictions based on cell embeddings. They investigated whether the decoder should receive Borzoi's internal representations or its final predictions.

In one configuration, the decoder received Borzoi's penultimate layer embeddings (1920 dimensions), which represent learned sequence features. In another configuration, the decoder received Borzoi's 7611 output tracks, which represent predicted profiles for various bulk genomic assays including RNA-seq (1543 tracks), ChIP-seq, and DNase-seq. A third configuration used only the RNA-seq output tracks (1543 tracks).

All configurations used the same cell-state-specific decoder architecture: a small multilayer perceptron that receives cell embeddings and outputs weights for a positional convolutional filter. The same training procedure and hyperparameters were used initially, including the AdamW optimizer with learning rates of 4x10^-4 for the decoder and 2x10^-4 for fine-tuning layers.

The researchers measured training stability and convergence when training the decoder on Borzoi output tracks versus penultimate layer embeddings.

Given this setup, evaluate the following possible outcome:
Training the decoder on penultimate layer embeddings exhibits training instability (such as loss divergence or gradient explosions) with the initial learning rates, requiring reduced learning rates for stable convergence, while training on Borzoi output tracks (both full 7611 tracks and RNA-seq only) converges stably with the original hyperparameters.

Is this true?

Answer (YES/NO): NO